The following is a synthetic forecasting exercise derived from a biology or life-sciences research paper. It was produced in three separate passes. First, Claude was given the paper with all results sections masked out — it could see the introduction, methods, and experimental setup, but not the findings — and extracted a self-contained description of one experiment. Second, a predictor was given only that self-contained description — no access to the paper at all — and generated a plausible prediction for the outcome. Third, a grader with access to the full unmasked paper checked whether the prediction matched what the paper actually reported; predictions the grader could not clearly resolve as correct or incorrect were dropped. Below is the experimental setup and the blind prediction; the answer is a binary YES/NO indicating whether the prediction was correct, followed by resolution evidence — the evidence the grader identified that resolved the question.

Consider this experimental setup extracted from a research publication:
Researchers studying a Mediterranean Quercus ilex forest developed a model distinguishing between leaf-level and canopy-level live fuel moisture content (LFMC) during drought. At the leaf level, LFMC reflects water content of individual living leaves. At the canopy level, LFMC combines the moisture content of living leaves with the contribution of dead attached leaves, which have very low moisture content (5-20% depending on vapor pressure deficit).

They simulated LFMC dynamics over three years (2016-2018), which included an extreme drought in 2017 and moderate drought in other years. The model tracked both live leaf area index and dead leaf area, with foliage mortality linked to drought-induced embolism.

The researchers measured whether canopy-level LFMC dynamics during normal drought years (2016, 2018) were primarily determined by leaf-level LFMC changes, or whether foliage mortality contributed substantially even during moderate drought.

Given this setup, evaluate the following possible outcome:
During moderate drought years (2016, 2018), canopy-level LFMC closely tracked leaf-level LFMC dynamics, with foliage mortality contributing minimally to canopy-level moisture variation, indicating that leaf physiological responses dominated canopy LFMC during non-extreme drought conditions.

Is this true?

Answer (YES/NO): YES